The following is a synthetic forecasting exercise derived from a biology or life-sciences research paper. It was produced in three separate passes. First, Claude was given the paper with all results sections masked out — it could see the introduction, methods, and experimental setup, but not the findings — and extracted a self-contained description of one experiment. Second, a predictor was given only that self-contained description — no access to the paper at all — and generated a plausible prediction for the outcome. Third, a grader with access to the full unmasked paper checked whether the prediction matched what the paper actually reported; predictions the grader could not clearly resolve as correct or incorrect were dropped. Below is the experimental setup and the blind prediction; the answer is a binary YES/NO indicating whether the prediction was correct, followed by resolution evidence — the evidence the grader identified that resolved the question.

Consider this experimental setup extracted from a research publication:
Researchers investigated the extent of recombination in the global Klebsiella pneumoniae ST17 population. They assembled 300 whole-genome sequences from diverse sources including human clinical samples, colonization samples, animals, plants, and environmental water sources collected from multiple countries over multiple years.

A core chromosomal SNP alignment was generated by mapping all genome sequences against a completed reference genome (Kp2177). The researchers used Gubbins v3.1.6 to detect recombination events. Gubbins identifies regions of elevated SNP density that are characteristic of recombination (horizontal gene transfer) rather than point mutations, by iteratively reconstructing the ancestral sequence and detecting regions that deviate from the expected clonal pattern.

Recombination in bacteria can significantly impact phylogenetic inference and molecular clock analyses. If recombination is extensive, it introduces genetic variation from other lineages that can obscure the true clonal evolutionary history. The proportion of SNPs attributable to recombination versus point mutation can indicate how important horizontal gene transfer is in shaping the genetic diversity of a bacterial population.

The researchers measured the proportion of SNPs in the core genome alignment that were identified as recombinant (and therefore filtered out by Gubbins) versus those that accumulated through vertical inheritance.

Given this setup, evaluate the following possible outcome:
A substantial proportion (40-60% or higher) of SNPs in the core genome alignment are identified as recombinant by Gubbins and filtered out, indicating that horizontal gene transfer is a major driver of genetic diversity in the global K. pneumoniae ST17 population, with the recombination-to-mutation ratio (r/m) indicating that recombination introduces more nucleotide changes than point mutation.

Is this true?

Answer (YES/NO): YES